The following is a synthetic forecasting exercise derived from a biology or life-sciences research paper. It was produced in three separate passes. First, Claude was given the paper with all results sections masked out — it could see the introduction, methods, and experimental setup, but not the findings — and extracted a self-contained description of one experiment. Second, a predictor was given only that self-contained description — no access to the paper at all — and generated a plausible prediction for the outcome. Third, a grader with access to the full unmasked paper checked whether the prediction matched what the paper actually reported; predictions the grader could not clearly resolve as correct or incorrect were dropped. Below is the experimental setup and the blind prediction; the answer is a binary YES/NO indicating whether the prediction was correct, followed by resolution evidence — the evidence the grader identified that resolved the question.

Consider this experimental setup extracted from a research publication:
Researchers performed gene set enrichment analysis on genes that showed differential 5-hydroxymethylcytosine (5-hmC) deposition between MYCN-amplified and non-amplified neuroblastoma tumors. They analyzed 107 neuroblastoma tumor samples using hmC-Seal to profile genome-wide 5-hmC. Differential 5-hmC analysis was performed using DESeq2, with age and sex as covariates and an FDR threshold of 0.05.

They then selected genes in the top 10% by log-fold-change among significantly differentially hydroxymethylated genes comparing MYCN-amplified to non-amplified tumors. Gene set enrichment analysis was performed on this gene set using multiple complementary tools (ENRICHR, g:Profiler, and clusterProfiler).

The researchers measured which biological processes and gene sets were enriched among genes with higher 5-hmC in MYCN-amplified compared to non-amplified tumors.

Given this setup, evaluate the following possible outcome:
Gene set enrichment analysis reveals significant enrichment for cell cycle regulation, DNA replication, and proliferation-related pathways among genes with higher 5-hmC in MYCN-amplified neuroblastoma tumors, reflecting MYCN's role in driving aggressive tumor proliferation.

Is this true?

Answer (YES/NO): NO